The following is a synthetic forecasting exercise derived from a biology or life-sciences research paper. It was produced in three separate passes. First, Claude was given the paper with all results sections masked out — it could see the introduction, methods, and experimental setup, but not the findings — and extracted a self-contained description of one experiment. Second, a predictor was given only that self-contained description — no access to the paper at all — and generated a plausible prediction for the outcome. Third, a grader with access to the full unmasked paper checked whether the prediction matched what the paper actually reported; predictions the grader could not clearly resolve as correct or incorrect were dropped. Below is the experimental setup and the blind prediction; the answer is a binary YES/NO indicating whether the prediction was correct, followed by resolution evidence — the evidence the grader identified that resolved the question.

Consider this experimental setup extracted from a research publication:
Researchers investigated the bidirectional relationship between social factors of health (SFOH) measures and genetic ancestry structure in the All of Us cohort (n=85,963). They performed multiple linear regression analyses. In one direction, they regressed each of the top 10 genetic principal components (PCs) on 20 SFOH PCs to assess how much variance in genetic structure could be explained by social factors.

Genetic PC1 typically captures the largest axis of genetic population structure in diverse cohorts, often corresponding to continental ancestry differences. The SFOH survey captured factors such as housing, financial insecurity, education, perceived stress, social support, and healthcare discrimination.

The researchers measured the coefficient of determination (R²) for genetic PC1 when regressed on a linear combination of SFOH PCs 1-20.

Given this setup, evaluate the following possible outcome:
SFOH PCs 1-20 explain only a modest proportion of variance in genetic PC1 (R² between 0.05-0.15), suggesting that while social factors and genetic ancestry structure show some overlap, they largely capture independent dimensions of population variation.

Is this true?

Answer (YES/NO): NO